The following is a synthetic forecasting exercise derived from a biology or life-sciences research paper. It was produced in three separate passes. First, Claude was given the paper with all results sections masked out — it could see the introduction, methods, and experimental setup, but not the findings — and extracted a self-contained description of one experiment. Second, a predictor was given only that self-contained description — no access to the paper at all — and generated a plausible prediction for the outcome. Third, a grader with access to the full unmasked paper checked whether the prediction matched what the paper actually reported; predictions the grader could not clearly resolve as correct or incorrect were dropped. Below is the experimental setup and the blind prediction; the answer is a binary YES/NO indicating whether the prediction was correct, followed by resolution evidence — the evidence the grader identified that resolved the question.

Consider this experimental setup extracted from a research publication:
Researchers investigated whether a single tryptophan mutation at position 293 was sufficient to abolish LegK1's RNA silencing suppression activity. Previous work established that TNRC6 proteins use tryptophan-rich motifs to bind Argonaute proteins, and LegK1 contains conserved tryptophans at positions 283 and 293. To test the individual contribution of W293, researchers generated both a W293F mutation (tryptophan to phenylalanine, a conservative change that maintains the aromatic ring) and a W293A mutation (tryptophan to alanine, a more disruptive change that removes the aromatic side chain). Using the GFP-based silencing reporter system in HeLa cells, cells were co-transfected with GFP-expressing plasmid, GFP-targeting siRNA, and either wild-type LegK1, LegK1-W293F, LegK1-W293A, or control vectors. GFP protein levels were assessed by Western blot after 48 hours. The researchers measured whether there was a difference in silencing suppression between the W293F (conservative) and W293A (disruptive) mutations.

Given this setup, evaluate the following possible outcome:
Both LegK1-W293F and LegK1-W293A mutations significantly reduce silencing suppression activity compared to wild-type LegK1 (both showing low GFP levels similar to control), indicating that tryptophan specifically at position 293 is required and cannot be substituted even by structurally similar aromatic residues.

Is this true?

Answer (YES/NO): NO